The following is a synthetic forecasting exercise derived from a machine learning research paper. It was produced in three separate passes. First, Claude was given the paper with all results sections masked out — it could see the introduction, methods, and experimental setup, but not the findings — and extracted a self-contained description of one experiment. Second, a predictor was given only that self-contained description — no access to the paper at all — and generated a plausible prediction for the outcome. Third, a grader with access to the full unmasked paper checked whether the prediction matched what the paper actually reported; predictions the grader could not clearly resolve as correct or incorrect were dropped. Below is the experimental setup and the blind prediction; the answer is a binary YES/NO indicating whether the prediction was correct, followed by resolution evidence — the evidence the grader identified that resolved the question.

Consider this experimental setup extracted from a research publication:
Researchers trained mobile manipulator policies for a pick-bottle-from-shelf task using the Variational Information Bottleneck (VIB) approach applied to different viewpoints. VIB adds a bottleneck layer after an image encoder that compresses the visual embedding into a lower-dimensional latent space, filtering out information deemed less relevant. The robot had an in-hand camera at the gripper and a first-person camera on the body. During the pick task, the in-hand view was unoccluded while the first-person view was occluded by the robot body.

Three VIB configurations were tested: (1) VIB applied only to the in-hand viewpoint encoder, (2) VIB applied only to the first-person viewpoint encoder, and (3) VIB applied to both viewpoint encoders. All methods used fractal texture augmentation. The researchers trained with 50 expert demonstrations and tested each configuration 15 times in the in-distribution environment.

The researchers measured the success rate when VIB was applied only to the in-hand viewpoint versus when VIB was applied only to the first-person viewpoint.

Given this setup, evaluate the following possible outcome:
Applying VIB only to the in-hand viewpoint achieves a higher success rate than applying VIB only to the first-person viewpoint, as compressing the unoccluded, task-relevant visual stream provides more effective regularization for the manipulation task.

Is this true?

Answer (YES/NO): NO